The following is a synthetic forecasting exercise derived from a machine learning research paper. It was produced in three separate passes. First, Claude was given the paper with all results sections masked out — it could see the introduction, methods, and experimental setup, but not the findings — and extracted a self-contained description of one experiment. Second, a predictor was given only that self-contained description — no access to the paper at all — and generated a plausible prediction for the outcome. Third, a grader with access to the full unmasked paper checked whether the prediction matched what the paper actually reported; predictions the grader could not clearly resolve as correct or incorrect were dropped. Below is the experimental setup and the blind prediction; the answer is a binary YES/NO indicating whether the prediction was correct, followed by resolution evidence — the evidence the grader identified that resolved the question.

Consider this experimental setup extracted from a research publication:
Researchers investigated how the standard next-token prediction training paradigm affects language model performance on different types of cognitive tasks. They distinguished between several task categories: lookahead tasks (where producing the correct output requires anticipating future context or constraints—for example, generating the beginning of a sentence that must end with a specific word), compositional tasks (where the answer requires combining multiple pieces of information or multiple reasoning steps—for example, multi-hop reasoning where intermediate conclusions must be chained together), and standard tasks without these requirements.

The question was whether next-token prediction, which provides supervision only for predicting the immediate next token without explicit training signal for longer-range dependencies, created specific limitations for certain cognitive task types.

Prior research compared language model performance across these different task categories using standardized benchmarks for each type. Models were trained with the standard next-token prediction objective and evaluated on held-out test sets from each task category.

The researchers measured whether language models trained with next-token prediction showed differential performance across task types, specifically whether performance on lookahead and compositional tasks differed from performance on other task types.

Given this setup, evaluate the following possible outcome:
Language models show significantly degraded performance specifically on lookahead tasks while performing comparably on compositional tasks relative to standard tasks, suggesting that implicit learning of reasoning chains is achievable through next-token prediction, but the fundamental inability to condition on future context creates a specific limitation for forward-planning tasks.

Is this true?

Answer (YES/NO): NO